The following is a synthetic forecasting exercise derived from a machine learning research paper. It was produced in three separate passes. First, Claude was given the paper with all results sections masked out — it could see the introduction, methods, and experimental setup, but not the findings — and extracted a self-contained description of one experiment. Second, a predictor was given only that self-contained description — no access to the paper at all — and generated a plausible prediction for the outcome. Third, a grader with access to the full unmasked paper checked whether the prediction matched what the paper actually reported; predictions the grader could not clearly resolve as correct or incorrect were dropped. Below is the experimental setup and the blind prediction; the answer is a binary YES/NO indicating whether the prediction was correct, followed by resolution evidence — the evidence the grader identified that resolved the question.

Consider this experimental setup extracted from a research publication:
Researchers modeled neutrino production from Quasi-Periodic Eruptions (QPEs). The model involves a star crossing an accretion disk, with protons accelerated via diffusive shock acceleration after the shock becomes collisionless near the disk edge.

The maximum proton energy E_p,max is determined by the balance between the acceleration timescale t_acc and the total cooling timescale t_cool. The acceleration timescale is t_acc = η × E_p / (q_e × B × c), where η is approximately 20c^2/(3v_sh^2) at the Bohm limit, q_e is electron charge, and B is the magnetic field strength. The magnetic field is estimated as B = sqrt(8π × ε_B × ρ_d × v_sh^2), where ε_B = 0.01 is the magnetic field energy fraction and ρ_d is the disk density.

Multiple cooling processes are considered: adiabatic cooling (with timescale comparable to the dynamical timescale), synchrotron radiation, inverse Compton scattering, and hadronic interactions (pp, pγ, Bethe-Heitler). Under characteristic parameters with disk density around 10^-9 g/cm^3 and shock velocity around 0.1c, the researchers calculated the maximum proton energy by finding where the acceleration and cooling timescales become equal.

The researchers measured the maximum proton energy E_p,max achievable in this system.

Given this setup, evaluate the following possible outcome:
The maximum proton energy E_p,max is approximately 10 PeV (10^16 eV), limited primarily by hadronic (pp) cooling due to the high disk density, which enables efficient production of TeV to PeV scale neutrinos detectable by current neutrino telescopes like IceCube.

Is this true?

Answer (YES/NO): NO